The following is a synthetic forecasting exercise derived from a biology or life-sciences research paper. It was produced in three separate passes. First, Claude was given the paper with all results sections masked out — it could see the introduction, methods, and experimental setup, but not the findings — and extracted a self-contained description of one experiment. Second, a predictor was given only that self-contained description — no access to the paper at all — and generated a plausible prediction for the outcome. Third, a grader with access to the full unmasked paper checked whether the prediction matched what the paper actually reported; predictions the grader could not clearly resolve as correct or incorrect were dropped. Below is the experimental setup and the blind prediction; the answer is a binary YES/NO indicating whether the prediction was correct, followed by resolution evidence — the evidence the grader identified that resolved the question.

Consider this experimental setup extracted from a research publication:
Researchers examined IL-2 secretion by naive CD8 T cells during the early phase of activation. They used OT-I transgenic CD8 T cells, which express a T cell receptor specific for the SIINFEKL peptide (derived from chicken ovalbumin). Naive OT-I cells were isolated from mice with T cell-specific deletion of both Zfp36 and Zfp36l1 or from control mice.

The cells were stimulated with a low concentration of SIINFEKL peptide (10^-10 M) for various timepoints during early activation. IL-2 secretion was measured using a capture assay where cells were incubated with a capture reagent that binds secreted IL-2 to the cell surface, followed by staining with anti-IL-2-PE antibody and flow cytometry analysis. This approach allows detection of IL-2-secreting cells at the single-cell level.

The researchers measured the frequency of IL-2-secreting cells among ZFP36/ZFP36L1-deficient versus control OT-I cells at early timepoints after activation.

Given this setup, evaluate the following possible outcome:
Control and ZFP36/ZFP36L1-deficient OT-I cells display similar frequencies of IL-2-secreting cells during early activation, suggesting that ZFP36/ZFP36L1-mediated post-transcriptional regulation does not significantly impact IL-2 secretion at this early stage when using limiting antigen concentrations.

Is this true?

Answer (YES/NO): NO